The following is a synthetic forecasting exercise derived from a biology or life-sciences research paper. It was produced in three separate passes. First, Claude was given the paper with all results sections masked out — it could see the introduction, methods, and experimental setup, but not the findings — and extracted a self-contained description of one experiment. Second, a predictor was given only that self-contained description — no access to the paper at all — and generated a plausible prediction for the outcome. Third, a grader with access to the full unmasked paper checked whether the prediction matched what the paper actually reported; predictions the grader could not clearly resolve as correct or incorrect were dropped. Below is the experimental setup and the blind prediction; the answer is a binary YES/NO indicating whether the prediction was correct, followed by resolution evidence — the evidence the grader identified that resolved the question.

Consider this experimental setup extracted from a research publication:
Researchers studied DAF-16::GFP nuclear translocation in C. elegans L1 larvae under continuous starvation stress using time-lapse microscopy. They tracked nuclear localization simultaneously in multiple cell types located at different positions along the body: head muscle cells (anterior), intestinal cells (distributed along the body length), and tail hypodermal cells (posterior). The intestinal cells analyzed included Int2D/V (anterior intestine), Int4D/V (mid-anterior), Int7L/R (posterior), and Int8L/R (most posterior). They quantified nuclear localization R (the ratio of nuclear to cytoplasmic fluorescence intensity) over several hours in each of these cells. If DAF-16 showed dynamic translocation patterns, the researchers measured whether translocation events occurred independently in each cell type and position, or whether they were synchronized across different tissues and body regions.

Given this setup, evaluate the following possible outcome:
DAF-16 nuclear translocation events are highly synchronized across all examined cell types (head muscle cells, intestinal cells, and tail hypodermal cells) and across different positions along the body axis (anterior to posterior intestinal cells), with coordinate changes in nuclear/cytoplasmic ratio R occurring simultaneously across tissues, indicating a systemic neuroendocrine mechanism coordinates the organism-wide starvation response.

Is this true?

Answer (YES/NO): NO